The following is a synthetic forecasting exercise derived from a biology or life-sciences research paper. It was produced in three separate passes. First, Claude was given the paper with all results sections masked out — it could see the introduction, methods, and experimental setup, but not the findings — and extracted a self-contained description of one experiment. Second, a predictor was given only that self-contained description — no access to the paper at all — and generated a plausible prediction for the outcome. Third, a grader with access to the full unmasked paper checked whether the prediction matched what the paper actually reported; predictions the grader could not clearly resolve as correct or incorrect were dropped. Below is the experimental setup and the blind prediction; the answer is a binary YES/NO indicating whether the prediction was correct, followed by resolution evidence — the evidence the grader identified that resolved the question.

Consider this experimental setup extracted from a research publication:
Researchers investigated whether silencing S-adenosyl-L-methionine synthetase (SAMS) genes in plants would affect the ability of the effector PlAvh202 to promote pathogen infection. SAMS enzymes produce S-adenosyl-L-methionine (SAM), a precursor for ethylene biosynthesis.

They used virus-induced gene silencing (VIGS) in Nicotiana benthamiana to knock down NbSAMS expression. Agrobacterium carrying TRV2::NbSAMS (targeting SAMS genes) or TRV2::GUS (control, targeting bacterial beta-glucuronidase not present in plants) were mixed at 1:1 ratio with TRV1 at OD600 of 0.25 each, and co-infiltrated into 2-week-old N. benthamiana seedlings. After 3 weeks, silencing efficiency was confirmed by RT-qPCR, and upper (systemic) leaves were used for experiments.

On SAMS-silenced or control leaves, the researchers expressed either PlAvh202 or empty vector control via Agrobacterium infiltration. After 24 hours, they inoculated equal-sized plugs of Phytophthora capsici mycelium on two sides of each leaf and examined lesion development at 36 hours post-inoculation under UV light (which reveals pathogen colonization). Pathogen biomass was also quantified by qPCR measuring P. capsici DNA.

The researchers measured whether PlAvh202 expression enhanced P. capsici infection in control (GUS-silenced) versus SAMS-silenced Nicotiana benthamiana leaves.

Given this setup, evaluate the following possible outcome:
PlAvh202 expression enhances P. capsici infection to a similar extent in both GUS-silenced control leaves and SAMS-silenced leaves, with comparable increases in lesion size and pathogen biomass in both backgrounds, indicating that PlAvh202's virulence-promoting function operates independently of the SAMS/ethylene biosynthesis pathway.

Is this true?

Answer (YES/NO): NO